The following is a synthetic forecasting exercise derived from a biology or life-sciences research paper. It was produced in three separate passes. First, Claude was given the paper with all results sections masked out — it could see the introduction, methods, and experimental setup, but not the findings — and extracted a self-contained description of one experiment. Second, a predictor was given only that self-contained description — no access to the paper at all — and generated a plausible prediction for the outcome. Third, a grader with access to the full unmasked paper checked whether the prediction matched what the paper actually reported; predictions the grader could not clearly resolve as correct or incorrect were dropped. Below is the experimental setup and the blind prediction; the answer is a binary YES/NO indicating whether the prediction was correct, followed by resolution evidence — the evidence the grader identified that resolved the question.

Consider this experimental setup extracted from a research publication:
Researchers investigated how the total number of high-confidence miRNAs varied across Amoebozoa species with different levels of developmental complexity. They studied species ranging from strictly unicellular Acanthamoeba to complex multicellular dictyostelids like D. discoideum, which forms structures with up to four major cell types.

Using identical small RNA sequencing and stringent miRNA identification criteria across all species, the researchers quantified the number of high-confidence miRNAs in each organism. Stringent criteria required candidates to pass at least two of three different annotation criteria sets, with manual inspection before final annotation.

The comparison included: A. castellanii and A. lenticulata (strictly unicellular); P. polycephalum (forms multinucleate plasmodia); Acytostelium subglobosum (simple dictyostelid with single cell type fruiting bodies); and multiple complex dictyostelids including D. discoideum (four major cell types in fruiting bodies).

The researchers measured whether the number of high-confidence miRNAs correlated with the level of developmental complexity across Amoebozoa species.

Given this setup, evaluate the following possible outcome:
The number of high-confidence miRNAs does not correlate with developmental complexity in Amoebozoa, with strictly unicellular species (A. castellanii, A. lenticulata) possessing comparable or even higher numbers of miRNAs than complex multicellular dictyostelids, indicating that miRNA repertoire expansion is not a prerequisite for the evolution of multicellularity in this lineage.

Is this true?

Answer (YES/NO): NO